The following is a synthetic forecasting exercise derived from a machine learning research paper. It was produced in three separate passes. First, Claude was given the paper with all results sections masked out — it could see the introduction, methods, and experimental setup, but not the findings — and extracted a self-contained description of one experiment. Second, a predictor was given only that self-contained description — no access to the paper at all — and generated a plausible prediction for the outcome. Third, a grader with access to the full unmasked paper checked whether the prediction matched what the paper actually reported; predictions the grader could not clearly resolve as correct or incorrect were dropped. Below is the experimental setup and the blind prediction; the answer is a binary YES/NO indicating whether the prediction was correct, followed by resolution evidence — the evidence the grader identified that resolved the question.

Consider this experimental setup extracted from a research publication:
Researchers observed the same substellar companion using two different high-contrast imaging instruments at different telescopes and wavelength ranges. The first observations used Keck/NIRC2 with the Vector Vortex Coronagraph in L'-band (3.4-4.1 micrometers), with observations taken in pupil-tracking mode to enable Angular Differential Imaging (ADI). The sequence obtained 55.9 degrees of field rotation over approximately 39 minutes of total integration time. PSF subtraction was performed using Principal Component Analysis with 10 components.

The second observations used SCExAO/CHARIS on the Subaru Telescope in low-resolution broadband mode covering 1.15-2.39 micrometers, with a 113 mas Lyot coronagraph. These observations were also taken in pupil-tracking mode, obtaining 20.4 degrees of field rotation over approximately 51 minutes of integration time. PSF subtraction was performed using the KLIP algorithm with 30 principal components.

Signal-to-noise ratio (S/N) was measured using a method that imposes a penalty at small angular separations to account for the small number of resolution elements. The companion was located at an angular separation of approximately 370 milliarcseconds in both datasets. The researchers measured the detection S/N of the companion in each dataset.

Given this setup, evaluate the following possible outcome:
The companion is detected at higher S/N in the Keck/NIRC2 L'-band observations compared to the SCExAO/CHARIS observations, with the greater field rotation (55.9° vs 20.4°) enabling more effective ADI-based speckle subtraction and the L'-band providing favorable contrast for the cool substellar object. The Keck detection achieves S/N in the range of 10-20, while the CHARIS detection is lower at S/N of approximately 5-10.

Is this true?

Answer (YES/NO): NO